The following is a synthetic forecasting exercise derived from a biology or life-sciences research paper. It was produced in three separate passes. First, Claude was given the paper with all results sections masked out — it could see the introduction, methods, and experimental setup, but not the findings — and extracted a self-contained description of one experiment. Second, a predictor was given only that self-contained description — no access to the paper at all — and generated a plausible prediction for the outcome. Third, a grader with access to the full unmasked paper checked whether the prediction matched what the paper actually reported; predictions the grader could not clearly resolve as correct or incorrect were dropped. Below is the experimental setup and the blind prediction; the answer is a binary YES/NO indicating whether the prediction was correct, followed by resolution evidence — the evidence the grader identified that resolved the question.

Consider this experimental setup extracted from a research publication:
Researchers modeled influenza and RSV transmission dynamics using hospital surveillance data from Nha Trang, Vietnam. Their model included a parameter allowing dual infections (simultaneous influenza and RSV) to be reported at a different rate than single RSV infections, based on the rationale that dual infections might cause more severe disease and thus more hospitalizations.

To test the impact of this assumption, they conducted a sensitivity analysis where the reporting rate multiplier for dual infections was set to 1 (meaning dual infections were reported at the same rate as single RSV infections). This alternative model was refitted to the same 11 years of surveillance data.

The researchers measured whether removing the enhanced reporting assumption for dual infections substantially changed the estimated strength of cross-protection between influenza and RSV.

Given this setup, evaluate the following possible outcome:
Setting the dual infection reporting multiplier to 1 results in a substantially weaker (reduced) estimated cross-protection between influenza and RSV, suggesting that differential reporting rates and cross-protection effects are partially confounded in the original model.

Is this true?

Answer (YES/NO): YES